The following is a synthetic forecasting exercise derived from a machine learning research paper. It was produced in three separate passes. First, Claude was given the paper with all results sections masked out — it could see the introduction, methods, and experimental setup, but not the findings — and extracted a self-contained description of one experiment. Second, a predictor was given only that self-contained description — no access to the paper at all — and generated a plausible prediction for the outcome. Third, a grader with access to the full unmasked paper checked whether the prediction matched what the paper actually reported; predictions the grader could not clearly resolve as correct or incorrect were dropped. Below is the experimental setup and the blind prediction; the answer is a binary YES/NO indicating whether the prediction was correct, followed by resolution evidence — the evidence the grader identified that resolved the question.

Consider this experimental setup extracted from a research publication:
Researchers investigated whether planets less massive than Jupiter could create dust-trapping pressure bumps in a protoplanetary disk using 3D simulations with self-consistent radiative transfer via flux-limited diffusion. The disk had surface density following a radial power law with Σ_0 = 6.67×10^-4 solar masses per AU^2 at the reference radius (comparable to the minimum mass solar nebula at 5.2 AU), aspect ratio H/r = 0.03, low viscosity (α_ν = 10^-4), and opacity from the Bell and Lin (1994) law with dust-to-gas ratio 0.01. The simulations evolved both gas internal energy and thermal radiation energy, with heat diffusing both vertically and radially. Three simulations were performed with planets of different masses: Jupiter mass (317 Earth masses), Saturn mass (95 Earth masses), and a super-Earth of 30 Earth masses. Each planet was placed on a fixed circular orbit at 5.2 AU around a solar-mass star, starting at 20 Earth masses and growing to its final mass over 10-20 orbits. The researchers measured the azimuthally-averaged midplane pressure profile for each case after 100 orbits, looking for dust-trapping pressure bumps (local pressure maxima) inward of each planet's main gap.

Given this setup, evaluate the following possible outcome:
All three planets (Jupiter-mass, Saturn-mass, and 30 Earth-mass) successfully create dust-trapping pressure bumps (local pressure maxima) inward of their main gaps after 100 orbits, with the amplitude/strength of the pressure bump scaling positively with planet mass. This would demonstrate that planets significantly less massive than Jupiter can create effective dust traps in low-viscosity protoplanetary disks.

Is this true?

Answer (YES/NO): NO